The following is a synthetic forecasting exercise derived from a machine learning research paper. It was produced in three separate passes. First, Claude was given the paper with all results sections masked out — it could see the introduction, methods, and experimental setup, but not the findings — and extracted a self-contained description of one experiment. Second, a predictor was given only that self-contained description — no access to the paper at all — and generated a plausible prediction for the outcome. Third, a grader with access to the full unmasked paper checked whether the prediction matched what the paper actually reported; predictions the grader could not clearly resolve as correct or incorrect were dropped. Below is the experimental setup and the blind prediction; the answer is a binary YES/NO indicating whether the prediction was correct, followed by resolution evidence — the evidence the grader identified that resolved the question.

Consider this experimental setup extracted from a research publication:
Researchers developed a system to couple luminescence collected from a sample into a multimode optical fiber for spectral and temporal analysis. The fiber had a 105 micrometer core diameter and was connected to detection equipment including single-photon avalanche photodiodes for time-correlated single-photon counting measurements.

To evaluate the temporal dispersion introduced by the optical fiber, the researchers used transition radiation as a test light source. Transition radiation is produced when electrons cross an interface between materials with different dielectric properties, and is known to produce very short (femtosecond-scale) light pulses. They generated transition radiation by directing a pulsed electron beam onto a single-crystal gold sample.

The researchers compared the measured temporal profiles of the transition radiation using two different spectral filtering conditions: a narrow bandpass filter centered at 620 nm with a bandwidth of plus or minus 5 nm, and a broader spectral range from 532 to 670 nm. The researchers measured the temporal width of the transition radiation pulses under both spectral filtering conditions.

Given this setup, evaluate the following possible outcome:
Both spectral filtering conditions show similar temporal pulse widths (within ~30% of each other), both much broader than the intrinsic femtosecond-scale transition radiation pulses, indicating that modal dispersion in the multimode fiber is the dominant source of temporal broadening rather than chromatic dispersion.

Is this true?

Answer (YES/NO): NO